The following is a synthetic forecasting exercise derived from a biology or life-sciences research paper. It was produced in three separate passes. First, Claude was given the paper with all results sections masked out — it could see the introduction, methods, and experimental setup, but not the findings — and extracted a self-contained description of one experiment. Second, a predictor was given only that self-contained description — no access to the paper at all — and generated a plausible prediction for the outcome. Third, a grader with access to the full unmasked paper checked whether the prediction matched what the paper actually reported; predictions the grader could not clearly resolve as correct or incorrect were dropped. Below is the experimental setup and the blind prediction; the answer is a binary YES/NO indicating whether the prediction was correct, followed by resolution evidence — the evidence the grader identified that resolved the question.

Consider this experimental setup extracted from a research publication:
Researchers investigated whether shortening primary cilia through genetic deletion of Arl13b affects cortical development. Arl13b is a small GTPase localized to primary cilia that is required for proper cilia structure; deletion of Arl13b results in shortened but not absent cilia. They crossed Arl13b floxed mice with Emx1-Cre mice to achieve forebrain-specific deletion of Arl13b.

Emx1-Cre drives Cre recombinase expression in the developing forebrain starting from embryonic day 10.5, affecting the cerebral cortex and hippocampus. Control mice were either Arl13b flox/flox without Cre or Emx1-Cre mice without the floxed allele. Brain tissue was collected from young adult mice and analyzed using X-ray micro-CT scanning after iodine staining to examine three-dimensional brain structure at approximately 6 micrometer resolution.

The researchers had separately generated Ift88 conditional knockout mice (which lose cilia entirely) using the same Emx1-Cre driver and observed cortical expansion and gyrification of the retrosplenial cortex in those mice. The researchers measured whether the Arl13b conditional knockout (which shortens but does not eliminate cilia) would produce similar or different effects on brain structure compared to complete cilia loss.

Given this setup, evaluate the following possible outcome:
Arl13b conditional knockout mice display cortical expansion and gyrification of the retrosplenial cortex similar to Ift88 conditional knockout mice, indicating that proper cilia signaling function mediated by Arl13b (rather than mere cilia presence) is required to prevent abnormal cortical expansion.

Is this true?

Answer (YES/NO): NO